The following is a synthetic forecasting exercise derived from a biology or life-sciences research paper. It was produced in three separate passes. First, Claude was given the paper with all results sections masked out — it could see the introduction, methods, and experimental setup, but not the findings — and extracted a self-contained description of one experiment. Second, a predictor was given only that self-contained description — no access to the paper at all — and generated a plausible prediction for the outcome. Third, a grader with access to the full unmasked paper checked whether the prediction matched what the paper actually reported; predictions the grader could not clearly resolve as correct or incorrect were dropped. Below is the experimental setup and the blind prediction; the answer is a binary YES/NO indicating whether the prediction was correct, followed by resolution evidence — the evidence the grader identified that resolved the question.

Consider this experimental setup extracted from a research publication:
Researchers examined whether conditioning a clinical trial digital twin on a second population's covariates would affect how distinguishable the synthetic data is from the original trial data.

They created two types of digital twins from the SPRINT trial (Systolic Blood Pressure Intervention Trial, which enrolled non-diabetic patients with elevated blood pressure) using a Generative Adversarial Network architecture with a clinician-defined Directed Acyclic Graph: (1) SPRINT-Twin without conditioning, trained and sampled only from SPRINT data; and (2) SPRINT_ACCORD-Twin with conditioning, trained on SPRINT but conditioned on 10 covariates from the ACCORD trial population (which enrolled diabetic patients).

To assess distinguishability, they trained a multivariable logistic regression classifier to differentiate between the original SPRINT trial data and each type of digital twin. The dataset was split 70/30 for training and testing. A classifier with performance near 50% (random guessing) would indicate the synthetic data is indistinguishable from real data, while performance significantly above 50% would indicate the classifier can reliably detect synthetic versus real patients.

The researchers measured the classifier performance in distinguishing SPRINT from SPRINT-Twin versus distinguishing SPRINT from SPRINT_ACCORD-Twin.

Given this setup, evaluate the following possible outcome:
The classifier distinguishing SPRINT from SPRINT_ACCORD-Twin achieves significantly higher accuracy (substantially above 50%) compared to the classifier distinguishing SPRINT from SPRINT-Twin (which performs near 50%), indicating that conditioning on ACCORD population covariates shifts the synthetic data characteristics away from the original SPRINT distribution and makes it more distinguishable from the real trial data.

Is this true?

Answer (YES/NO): NO